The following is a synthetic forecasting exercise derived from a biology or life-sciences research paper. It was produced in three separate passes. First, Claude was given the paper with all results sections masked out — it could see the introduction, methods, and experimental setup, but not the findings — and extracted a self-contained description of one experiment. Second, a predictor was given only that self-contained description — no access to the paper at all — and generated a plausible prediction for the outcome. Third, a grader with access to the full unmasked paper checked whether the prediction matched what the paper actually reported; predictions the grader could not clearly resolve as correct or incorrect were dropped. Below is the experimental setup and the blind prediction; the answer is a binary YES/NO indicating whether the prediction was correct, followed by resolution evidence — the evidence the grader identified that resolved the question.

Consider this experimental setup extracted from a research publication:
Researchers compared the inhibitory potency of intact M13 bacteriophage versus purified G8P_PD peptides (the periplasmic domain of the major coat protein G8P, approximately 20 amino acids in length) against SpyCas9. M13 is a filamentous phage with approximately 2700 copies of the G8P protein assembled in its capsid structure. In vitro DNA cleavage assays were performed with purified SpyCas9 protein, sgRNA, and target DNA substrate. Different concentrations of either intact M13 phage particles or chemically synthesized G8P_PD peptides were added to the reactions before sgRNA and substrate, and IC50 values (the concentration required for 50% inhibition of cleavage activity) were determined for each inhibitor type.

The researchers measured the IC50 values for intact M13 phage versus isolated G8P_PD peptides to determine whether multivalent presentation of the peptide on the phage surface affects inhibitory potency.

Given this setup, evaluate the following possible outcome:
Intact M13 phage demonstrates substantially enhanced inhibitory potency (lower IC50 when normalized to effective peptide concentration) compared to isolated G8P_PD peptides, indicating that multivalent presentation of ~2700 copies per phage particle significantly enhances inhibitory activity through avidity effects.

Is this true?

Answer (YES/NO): YES